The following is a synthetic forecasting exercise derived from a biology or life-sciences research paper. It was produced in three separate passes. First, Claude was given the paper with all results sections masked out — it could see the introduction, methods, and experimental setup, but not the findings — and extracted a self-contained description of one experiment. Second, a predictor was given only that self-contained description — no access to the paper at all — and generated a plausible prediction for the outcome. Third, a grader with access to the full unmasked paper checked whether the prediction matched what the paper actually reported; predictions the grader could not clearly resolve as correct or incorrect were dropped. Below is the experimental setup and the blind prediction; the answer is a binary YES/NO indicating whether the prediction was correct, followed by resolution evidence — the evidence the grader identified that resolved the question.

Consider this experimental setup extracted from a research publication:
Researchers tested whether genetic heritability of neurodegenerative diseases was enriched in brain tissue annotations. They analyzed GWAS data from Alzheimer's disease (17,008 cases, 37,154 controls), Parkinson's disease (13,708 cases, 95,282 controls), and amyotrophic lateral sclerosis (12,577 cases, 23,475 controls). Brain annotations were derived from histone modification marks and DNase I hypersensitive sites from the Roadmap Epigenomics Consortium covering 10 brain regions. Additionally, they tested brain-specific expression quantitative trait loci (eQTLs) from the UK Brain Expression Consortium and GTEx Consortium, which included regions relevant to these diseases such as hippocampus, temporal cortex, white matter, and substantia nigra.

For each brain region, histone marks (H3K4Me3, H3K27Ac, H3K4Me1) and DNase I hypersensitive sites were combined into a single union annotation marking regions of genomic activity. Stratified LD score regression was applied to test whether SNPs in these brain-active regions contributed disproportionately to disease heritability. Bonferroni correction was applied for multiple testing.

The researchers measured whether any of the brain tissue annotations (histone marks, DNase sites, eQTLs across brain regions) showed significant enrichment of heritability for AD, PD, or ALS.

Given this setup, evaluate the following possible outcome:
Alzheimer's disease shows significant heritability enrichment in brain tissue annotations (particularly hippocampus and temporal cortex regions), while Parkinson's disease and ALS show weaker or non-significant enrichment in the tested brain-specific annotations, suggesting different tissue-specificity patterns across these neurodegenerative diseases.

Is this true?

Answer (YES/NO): NO